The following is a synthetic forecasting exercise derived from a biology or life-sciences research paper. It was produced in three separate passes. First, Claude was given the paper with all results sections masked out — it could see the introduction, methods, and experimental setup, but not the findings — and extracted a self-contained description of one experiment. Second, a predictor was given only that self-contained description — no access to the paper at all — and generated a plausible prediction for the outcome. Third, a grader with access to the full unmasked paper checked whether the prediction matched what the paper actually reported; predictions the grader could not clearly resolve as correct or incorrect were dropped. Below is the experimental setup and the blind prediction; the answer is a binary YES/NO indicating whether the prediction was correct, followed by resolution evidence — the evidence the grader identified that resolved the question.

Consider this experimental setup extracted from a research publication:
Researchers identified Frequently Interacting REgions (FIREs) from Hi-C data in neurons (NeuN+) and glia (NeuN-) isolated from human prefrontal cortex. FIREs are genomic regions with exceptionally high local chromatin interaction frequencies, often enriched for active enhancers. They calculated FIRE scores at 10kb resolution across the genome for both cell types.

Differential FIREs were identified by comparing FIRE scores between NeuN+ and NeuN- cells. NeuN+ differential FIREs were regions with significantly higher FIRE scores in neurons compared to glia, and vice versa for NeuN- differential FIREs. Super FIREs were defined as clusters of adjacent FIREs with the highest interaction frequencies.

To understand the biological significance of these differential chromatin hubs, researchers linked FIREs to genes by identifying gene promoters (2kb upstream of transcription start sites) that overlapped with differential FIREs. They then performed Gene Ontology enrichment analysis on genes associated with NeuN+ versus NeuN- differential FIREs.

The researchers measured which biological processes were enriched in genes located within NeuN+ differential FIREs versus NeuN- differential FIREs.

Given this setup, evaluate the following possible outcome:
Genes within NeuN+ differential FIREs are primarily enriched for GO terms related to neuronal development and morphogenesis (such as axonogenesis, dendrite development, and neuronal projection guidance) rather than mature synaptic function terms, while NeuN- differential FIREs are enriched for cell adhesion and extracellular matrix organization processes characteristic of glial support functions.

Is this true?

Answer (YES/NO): NO